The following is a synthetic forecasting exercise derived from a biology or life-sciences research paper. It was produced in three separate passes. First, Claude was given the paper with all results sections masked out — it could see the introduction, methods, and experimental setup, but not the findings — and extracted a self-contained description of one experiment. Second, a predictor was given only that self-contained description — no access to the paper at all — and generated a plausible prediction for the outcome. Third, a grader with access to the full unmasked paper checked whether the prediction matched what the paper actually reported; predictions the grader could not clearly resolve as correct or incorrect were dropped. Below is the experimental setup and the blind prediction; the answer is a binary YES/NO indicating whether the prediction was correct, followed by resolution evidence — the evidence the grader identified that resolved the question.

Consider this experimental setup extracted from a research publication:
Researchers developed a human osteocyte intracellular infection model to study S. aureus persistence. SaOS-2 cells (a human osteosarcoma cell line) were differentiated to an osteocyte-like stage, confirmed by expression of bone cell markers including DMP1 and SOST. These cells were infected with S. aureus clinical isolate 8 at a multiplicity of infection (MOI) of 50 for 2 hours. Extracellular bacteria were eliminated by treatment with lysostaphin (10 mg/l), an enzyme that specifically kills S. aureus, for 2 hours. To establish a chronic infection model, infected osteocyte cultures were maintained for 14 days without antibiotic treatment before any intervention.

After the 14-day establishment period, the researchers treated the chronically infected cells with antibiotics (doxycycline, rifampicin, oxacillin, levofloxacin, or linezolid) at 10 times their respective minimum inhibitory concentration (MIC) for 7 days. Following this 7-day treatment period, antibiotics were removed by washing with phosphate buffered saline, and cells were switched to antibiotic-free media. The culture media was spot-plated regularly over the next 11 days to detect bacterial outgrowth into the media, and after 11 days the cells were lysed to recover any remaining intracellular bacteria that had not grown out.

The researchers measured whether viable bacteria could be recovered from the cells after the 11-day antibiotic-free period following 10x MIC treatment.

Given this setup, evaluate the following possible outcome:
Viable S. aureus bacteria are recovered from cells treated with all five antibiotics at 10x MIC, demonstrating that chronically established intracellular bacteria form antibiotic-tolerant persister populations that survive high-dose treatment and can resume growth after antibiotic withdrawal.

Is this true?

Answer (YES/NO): YES